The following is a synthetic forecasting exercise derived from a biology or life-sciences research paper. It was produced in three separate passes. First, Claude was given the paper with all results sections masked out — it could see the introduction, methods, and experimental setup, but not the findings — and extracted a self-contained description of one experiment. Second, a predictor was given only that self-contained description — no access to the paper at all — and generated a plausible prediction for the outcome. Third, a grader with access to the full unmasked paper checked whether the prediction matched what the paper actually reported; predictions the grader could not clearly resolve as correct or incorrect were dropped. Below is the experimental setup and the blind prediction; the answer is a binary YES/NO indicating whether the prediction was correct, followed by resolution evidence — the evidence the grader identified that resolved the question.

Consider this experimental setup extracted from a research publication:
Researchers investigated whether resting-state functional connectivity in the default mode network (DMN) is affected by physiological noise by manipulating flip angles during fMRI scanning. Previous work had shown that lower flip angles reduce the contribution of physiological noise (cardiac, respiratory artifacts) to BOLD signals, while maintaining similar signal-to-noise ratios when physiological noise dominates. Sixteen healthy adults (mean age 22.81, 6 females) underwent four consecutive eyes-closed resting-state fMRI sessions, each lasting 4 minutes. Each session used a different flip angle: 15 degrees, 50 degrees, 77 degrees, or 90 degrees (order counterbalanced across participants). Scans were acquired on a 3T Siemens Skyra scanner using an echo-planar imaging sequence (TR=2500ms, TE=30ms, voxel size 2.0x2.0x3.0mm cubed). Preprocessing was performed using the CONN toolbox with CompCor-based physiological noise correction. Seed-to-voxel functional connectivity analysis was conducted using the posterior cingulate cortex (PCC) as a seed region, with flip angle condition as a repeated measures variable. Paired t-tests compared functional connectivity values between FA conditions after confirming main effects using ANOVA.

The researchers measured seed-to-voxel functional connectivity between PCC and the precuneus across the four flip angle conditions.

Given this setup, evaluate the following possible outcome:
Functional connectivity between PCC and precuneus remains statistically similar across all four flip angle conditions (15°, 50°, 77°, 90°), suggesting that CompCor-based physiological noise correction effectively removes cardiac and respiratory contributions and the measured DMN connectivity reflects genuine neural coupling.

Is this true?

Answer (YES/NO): NO